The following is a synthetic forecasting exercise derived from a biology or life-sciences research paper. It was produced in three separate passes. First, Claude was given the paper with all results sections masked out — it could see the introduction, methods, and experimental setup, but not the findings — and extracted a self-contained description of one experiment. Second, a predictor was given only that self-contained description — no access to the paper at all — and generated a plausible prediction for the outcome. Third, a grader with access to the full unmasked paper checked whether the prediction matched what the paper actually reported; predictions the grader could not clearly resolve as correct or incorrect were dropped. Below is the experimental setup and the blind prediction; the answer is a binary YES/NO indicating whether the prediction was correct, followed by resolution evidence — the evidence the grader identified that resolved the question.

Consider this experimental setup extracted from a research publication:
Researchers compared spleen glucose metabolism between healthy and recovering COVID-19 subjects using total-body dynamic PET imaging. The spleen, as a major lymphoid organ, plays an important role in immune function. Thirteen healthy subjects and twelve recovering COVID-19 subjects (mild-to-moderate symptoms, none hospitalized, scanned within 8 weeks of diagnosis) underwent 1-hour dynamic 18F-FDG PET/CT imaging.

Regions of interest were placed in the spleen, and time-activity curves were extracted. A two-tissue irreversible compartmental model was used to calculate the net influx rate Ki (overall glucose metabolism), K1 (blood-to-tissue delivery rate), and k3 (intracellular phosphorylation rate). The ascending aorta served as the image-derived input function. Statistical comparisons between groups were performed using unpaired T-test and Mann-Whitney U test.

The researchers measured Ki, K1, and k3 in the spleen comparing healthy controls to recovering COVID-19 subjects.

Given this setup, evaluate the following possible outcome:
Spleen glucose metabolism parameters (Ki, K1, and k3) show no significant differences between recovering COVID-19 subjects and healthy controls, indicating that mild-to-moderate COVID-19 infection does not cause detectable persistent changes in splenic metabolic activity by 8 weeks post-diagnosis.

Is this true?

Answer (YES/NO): NO